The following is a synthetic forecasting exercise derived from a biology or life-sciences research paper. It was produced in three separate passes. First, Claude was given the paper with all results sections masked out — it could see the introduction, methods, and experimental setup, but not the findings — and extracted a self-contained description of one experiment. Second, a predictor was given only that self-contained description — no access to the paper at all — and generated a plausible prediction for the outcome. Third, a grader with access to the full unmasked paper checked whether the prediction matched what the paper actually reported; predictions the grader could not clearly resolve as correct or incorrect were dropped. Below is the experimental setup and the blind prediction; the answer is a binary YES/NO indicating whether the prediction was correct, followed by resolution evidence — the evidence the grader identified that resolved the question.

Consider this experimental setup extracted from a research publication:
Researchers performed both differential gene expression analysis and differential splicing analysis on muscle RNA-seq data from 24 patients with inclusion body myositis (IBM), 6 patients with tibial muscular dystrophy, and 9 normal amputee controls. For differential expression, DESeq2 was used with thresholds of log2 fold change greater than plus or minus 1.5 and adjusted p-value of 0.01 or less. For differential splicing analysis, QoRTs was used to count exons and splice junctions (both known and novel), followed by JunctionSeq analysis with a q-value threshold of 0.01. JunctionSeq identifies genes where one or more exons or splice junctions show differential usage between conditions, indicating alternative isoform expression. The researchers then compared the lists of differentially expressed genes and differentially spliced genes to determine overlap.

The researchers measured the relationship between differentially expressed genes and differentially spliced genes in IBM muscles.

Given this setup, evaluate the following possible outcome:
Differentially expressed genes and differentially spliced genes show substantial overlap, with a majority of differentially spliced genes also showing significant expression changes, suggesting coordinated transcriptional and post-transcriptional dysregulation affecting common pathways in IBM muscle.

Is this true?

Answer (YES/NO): NO